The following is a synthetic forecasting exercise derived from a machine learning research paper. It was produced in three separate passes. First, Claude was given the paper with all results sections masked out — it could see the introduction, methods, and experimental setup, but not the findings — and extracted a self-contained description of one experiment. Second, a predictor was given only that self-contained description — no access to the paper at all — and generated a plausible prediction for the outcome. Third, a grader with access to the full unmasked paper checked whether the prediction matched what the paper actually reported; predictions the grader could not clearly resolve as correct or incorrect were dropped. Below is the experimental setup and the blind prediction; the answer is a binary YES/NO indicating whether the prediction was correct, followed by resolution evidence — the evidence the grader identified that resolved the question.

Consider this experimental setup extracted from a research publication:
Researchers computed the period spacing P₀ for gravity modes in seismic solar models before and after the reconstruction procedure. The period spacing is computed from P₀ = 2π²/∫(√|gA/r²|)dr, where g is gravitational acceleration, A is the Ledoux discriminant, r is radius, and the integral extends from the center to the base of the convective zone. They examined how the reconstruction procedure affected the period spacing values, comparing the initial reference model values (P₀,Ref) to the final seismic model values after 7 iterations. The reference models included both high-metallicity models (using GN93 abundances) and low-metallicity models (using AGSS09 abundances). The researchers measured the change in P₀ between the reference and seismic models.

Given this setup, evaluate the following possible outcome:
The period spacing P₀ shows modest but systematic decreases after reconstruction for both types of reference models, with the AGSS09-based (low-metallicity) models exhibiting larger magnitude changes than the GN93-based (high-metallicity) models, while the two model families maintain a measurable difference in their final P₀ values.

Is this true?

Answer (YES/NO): NO